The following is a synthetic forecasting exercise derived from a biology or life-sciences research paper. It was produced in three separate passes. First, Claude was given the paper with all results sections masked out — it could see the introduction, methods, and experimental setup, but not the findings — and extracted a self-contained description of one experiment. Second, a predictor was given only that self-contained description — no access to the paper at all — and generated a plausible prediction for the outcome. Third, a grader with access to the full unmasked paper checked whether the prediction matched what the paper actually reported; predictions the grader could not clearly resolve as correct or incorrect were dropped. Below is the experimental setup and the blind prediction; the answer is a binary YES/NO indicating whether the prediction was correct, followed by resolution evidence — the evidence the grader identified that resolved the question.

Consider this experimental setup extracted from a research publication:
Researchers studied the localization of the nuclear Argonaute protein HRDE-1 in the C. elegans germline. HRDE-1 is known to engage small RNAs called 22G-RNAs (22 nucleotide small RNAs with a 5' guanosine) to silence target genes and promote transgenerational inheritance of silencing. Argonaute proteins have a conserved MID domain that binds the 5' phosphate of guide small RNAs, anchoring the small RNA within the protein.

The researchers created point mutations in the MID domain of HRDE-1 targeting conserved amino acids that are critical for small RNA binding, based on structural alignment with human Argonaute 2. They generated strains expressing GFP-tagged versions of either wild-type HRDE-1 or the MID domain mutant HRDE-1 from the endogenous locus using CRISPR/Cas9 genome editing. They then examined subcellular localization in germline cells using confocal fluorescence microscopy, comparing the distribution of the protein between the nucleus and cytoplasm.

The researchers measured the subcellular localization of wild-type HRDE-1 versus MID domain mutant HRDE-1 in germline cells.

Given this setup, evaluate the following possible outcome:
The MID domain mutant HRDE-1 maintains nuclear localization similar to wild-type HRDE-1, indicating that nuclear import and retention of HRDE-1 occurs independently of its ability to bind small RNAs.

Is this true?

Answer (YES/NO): NO